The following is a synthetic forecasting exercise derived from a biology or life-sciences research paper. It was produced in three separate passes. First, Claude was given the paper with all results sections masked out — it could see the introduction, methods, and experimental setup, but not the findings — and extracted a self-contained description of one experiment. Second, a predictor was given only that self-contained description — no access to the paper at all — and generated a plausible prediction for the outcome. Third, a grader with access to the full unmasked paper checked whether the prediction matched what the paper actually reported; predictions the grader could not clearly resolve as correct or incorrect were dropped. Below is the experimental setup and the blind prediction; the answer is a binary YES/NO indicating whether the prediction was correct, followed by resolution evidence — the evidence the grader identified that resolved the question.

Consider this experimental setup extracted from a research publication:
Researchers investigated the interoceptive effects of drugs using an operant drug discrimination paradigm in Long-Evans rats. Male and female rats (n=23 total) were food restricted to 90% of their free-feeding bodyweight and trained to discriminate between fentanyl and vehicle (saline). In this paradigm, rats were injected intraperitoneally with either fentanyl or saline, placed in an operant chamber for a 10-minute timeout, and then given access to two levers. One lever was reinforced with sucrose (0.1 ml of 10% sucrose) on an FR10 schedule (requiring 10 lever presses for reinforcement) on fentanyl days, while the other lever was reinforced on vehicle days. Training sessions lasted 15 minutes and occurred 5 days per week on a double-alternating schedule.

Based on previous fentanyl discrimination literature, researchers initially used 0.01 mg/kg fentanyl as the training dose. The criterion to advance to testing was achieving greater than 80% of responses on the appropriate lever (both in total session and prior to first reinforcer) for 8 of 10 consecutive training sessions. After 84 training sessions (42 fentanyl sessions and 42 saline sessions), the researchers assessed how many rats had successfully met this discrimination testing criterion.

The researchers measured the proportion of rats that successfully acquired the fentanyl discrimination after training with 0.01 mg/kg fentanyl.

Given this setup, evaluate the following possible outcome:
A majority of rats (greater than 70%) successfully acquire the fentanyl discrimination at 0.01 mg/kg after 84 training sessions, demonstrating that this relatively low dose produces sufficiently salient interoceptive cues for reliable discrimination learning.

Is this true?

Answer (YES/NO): NO